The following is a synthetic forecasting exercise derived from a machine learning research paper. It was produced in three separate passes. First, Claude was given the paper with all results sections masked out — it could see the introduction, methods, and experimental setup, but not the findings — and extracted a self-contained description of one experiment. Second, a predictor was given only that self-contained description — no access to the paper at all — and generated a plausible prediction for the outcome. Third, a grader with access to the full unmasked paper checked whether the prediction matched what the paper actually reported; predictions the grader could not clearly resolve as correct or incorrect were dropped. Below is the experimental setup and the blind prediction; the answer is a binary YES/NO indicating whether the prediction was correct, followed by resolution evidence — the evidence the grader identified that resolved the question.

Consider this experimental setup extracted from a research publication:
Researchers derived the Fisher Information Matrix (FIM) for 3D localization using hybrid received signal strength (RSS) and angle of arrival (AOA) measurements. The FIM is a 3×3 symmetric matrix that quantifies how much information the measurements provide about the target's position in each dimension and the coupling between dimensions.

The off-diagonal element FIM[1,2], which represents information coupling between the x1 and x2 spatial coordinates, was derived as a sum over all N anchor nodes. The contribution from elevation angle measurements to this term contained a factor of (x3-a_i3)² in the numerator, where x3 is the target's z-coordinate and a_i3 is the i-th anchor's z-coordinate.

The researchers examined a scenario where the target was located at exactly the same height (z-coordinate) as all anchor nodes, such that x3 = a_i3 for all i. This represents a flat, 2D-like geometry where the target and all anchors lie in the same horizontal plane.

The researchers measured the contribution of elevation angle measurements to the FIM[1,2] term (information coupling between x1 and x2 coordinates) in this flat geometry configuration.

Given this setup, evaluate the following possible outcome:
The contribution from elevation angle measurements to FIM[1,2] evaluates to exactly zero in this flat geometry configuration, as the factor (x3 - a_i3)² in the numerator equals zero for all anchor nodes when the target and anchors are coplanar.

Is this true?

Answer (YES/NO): YES